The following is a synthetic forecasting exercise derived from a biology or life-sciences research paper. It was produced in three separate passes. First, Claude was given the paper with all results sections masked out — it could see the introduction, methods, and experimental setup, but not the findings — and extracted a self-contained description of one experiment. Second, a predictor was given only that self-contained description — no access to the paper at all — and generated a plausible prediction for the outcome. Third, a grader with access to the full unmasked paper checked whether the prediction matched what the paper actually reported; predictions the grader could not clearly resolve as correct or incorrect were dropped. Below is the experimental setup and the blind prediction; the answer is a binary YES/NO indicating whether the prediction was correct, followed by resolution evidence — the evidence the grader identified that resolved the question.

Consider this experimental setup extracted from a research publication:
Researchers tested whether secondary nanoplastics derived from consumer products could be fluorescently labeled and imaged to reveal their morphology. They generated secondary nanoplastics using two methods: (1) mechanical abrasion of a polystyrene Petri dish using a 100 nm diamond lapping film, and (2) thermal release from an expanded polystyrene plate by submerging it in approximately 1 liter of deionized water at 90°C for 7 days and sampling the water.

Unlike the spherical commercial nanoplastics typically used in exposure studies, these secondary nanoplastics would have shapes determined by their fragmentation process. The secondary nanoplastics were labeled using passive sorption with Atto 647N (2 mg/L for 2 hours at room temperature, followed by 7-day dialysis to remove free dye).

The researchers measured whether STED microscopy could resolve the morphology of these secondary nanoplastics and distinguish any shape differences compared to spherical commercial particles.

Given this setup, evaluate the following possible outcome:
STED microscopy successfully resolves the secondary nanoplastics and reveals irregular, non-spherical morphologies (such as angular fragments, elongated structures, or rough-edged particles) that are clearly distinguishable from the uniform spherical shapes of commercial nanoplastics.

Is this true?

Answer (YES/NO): NO